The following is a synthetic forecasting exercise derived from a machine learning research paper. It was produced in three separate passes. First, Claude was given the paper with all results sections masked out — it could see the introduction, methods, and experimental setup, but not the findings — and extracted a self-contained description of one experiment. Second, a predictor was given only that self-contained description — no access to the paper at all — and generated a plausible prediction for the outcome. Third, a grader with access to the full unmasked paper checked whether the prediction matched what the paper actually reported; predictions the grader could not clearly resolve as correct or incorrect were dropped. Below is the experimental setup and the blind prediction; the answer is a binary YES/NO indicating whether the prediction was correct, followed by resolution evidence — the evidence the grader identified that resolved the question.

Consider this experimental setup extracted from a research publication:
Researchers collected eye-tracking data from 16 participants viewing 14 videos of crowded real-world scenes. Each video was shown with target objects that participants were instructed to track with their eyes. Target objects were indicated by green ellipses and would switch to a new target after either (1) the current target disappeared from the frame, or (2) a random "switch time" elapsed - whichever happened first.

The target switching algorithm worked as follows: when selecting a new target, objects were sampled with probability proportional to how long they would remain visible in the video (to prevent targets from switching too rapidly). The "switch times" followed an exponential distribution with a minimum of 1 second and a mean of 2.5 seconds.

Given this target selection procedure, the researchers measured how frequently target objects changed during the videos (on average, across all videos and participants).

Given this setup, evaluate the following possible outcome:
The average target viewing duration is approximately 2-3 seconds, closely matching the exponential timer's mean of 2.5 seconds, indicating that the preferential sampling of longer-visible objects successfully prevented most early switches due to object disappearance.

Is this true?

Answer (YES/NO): YES